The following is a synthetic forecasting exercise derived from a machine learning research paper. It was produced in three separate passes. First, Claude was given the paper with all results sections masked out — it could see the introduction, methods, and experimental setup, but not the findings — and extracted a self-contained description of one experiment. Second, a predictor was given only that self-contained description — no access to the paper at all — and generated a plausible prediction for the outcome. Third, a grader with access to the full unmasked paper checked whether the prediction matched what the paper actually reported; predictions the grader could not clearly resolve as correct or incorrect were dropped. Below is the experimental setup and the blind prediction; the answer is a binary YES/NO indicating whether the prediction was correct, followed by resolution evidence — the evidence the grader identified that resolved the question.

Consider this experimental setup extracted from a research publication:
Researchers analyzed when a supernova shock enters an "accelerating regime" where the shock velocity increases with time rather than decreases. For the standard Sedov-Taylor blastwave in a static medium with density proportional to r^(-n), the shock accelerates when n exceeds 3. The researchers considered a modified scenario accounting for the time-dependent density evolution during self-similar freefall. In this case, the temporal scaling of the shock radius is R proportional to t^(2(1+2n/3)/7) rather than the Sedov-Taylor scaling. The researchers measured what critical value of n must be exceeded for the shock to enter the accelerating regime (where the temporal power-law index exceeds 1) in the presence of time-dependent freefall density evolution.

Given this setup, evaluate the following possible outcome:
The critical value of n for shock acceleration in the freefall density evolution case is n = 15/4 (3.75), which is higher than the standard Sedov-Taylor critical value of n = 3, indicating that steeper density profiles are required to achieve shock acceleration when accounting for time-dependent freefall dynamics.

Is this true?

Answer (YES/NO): YES